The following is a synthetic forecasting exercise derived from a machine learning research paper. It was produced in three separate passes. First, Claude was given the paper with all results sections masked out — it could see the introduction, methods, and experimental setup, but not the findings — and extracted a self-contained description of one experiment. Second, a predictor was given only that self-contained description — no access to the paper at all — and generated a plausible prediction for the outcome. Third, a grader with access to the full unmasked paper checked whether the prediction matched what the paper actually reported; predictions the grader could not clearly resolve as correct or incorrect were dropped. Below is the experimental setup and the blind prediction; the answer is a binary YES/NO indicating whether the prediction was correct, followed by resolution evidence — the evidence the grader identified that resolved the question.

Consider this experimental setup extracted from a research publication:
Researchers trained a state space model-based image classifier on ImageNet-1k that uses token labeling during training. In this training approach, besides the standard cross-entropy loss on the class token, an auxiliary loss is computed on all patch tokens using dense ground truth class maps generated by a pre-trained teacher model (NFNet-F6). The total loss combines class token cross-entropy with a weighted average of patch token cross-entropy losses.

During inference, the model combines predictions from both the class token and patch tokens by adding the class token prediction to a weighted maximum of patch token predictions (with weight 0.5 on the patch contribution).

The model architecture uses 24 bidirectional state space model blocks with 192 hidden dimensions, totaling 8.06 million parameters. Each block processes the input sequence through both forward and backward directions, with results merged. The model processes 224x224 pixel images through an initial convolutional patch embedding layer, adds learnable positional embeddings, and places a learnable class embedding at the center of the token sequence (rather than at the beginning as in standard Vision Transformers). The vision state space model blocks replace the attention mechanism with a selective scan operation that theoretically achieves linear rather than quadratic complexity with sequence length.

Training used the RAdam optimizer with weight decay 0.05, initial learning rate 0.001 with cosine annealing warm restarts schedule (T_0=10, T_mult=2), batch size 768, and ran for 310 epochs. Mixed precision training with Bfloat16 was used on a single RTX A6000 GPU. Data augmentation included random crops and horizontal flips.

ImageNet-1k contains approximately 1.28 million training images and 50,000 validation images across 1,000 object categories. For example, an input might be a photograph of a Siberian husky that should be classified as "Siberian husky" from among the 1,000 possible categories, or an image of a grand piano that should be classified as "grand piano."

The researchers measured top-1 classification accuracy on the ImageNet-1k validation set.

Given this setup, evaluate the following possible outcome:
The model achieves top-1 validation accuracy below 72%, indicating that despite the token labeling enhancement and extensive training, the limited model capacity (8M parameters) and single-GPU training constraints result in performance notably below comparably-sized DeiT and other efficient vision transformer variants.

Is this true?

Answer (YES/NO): NO